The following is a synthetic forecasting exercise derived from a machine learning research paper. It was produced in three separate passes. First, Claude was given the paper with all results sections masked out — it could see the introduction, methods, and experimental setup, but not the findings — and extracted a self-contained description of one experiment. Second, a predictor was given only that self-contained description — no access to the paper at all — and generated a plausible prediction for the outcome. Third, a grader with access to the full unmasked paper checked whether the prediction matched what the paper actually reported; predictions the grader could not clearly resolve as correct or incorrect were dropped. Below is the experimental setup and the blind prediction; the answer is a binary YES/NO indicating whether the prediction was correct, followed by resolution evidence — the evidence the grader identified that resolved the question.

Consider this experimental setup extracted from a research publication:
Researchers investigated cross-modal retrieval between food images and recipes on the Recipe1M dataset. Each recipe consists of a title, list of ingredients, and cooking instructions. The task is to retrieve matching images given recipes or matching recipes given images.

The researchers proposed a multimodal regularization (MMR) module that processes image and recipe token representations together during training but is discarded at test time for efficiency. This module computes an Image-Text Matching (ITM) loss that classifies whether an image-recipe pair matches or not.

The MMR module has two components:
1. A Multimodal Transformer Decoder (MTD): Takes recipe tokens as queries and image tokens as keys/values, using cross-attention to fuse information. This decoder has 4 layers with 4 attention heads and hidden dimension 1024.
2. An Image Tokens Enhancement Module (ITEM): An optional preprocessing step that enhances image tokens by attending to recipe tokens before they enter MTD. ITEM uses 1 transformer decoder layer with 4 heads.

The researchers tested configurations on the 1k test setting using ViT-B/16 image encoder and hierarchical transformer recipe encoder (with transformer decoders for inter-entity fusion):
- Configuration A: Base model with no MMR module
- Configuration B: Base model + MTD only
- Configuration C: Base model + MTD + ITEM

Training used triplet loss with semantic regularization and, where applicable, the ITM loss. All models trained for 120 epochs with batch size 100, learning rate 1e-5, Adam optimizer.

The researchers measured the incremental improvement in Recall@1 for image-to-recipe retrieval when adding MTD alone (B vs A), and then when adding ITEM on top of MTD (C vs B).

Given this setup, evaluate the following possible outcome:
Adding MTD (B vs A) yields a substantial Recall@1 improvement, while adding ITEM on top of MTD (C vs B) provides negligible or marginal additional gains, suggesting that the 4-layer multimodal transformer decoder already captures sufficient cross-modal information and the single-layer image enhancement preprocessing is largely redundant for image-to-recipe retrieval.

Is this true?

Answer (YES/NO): NO